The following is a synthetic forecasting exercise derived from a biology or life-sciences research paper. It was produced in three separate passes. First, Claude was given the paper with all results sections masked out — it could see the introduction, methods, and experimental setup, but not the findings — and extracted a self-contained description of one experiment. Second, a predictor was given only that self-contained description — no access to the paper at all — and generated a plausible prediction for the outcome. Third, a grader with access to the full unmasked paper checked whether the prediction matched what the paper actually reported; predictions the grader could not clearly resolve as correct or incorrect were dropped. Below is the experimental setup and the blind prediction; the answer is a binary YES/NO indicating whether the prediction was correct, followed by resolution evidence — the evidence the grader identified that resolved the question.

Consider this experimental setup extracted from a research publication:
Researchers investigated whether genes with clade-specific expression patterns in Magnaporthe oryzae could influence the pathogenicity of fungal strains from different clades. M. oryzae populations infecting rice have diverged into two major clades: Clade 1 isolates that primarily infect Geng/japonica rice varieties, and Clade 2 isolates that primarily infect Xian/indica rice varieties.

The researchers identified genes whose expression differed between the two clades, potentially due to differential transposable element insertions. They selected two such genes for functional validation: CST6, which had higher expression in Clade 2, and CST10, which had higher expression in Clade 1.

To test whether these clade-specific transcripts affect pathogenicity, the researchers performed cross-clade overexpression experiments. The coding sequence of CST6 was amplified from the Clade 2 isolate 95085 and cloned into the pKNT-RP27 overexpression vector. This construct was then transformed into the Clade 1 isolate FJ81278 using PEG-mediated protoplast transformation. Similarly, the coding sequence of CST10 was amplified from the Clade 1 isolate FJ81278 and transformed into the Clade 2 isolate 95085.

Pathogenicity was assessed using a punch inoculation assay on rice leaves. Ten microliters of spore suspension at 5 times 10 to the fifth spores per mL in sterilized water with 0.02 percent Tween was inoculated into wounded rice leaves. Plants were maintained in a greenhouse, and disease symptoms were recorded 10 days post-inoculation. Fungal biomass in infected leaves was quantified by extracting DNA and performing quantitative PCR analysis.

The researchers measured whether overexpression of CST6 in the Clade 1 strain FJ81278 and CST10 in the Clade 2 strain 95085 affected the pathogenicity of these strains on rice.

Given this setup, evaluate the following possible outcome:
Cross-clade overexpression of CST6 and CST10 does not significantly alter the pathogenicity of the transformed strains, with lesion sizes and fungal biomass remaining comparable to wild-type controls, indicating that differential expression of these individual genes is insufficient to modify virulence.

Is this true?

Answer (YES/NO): NO